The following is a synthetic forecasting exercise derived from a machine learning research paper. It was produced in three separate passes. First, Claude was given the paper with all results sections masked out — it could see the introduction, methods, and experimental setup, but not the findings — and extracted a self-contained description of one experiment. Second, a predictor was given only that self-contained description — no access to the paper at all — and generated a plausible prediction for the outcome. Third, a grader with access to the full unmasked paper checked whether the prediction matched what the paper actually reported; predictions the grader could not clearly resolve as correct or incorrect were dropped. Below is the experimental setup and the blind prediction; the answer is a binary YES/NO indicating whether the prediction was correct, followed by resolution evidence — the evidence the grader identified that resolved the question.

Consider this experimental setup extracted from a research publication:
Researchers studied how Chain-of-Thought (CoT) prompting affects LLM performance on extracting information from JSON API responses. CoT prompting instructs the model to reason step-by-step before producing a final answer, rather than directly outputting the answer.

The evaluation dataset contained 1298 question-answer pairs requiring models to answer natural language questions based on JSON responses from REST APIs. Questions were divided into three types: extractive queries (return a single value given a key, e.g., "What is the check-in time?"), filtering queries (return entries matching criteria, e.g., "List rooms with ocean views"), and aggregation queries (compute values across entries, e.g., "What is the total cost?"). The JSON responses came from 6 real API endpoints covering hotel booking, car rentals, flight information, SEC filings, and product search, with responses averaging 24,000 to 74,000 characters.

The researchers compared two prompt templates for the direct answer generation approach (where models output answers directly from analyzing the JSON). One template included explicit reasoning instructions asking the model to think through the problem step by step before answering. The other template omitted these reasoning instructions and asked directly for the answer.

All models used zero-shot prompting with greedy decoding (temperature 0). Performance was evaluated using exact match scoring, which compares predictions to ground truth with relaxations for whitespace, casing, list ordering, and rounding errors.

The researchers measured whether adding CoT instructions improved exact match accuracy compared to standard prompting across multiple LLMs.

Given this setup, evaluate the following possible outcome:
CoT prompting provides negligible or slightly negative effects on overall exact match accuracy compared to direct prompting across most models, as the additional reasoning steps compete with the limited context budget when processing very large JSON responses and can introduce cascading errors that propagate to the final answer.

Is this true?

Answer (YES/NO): NO